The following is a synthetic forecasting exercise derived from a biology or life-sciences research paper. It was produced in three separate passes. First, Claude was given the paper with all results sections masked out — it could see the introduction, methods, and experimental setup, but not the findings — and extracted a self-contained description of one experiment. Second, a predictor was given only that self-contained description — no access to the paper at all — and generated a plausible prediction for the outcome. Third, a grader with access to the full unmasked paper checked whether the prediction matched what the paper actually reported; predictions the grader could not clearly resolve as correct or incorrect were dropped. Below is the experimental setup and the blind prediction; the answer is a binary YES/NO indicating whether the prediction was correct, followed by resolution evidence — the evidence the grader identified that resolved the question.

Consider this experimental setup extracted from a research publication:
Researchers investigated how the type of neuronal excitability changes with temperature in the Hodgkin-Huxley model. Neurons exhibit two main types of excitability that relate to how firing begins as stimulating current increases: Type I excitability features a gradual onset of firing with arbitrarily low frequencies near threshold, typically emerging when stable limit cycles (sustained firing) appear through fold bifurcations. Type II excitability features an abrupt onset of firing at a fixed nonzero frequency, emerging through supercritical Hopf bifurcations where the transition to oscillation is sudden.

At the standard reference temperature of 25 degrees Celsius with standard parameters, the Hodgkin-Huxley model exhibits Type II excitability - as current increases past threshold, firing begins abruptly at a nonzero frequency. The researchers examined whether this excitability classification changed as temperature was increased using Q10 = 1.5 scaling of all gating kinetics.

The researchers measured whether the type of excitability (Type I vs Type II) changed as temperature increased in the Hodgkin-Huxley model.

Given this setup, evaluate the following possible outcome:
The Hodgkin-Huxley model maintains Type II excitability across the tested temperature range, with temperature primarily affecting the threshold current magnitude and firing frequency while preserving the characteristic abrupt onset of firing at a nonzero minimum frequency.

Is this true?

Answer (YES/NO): YES